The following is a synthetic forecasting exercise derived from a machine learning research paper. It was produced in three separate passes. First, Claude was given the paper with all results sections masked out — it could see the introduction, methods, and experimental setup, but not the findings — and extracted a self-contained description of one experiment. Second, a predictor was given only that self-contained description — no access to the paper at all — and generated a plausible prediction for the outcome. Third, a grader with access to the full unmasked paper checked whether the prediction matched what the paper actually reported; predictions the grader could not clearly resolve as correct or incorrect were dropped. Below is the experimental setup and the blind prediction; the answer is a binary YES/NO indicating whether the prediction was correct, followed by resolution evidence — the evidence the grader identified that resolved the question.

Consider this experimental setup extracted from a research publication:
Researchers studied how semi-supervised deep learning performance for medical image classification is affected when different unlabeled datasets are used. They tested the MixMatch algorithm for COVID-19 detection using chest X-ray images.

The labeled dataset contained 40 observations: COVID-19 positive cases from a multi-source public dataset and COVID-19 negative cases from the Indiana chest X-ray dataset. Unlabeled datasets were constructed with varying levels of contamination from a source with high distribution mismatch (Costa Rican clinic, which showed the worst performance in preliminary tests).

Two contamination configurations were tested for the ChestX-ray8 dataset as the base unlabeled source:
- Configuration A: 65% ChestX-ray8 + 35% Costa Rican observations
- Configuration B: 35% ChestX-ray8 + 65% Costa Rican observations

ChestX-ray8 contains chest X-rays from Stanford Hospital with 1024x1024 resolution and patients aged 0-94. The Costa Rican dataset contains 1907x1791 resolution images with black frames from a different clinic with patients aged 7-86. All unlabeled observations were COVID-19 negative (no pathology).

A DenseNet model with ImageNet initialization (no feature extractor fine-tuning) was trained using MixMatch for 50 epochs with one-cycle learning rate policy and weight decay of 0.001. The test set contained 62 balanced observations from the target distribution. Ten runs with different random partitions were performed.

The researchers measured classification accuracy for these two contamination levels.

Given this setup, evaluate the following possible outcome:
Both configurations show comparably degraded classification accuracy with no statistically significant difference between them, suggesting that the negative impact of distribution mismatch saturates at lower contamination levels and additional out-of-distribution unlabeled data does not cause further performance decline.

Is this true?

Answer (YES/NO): NO